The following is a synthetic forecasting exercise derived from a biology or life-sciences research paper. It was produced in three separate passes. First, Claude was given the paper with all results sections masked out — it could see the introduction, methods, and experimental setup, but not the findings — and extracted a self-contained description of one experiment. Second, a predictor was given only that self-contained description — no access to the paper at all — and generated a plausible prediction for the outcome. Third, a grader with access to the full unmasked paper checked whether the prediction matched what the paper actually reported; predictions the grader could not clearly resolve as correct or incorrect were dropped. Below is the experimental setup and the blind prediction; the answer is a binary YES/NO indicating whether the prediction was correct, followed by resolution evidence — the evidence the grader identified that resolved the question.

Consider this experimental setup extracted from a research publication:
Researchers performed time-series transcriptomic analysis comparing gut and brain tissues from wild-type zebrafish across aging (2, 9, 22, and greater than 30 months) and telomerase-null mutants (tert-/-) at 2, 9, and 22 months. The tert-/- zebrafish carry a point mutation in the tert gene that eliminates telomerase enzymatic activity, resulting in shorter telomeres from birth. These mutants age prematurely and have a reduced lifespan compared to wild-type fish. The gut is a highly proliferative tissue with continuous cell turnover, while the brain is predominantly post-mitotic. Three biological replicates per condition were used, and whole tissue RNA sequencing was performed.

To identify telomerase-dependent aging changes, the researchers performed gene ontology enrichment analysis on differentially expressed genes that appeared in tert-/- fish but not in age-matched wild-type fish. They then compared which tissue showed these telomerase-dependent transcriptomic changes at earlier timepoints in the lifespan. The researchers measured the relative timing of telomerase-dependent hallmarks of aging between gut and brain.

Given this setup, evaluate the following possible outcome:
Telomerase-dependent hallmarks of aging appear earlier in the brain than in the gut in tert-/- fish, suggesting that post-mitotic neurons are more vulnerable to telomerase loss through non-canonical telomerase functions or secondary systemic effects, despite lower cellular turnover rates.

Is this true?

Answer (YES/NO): NO